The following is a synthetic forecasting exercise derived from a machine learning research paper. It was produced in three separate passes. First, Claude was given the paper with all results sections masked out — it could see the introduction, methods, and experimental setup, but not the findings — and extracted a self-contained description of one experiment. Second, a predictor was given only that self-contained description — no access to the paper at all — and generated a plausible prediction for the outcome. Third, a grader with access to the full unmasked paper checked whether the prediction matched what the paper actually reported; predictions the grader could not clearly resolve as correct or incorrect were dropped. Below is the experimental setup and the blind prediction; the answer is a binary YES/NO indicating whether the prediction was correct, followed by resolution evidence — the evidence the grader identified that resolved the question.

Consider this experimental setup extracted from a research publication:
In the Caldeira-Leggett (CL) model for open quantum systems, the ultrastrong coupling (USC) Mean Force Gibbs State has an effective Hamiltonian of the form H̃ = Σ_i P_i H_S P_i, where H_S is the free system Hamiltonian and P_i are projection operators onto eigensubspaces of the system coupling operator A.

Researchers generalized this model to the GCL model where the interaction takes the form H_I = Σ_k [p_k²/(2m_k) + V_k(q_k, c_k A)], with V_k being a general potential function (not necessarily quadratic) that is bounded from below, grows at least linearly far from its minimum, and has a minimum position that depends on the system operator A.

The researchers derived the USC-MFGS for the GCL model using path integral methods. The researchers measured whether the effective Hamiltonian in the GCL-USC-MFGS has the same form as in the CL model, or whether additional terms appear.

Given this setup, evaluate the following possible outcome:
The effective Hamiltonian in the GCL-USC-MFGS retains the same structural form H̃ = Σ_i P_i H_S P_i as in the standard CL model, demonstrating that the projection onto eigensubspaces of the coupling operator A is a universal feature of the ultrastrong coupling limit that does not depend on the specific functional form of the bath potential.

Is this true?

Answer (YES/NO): NO